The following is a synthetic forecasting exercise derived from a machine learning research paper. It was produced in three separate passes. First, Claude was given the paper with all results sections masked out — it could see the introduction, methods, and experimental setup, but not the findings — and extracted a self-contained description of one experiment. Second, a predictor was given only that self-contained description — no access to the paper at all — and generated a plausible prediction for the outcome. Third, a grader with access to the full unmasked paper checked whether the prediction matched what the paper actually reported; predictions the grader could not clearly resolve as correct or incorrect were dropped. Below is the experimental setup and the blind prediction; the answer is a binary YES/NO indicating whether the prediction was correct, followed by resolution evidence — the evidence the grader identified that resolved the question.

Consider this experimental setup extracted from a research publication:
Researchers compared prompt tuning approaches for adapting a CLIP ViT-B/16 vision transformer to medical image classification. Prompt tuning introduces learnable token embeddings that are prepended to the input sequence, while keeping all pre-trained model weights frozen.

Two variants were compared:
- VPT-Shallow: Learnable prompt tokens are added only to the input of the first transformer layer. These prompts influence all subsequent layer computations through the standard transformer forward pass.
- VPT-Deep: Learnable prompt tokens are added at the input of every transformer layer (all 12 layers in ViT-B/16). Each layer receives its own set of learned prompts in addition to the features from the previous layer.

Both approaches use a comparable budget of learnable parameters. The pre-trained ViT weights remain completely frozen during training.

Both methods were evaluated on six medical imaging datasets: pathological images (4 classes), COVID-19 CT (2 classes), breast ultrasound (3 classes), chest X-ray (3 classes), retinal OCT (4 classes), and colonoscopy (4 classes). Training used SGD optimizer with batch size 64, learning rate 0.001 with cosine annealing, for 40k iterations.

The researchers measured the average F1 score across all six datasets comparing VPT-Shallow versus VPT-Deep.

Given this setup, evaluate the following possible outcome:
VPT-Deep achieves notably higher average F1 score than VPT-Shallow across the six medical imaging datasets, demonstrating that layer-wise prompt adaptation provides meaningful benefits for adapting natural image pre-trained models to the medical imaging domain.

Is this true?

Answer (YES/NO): NO